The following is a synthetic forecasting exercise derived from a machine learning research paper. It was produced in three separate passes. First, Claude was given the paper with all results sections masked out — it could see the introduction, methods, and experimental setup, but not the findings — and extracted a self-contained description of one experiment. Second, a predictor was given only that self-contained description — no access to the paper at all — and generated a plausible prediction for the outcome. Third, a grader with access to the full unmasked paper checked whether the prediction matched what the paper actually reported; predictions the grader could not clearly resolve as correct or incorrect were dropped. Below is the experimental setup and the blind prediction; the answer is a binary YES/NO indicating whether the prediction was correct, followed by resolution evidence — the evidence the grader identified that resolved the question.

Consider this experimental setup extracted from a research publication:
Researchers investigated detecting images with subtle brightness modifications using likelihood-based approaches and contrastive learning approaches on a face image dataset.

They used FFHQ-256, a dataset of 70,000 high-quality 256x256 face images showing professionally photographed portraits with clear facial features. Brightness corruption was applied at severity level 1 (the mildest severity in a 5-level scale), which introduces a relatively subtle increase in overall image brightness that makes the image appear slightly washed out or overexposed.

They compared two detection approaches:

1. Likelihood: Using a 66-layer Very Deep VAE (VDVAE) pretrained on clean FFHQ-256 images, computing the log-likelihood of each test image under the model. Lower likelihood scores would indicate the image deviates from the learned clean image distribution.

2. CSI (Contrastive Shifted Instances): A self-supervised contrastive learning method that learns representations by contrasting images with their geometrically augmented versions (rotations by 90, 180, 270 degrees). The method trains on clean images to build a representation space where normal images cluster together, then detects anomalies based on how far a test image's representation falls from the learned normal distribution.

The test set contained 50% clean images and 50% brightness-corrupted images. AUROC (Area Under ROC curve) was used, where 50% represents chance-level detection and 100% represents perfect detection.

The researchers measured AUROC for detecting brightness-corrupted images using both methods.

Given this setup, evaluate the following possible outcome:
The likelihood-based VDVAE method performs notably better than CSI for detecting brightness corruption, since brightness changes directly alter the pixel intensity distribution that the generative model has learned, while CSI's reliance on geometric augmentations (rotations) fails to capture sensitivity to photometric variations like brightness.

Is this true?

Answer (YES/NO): YES